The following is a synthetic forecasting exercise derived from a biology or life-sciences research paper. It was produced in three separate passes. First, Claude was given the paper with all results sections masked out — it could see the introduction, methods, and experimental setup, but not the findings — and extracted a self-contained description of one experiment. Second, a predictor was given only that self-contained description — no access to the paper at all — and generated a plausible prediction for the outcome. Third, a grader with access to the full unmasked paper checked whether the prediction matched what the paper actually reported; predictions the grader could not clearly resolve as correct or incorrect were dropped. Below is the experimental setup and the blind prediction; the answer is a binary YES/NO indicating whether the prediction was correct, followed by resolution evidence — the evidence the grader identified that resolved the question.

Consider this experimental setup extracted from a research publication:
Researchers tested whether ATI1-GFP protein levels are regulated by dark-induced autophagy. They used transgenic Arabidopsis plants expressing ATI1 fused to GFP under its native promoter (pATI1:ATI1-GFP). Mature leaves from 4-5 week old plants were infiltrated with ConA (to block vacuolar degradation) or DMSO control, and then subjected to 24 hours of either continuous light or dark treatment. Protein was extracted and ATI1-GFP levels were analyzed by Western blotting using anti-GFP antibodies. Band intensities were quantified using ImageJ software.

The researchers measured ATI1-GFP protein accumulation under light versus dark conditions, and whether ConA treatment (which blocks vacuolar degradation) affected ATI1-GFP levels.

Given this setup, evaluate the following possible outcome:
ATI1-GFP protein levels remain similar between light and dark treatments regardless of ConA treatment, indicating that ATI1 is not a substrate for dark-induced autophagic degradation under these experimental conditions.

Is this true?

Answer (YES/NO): NO